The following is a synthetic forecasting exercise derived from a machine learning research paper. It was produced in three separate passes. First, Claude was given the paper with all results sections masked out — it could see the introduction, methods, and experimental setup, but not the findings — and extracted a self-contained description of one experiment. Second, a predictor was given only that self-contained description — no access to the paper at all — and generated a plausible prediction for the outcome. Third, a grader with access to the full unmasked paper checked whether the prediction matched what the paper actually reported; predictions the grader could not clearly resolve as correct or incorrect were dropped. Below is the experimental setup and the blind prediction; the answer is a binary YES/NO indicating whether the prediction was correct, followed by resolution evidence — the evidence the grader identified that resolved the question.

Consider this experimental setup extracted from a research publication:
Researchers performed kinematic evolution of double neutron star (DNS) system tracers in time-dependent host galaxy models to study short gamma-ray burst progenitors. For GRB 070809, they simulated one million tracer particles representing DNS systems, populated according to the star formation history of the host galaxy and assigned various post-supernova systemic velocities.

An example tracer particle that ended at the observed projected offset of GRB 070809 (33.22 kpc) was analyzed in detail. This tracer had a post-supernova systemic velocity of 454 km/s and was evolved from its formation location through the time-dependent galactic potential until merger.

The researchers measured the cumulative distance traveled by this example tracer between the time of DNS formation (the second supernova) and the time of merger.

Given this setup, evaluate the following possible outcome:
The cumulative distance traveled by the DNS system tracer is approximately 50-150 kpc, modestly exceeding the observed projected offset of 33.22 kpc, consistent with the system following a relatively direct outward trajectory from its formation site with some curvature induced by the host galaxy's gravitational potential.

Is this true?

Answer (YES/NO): NO